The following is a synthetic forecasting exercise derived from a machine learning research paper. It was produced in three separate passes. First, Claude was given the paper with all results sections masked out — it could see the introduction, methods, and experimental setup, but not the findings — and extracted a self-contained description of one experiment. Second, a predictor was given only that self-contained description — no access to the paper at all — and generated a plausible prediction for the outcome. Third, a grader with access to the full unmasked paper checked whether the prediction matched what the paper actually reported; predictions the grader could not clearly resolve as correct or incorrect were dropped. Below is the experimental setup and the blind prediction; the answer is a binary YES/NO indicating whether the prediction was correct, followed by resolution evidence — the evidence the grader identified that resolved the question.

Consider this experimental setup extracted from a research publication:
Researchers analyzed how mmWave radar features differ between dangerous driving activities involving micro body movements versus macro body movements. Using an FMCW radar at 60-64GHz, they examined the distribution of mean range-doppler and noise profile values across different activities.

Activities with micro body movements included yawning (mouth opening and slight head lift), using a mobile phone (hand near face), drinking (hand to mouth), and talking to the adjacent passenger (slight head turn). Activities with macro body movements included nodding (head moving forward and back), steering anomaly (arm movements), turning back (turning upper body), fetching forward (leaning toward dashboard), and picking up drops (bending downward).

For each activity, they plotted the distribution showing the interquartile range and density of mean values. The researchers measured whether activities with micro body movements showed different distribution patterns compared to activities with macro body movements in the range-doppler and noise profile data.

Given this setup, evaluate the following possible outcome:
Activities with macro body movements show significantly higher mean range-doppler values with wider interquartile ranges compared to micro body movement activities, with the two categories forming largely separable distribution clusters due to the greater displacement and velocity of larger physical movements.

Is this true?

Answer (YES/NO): NO